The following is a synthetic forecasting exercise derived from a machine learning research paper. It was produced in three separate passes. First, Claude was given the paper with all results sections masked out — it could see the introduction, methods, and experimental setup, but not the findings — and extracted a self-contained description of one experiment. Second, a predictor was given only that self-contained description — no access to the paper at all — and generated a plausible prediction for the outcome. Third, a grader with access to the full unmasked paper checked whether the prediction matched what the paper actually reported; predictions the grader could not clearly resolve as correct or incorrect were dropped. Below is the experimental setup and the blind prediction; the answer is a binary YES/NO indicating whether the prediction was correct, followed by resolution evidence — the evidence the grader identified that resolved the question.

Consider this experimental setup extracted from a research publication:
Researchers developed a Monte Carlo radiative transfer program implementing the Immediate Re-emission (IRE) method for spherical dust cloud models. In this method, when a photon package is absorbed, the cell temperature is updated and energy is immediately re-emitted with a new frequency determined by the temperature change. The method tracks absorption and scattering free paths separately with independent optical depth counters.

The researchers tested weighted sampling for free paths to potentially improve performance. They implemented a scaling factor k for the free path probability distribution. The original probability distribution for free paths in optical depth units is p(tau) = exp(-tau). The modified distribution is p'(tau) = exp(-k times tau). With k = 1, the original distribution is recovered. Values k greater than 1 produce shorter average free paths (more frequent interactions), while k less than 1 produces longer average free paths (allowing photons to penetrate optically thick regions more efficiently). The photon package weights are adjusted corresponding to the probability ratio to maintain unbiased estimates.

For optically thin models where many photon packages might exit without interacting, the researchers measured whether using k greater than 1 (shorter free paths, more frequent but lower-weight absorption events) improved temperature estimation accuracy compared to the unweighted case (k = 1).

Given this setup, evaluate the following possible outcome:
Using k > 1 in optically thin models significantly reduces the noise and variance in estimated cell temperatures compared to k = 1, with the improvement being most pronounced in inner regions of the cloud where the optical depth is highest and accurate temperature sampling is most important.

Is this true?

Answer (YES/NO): NO